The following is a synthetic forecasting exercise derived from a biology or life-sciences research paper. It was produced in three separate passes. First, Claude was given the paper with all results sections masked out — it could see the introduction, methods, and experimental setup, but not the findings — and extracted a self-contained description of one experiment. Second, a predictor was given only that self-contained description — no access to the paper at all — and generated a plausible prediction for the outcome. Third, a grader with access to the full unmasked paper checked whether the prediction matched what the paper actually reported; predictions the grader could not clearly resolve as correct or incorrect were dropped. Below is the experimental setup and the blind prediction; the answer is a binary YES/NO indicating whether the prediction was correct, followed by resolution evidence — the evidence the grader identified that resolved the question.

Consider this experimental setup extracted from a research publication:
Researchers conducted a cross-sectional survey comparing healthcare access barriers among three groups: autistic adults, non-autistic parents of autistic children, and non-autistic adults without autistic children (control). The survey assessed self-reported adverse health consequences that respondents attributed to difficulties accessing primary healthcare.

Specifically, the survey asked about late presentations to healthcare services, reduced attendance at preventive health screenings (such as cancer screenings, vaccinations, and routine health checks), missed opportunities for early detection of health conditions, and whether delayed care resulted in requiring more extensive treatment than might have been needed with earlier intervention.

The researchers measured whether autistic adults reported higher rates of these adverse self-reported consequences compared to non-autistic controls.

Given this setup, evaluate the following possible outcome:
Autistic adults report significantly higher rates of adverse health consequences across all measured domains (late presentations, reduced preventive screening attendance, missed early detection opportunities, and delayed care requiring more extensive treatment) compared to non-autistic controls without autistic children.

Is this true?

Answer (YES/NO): YES